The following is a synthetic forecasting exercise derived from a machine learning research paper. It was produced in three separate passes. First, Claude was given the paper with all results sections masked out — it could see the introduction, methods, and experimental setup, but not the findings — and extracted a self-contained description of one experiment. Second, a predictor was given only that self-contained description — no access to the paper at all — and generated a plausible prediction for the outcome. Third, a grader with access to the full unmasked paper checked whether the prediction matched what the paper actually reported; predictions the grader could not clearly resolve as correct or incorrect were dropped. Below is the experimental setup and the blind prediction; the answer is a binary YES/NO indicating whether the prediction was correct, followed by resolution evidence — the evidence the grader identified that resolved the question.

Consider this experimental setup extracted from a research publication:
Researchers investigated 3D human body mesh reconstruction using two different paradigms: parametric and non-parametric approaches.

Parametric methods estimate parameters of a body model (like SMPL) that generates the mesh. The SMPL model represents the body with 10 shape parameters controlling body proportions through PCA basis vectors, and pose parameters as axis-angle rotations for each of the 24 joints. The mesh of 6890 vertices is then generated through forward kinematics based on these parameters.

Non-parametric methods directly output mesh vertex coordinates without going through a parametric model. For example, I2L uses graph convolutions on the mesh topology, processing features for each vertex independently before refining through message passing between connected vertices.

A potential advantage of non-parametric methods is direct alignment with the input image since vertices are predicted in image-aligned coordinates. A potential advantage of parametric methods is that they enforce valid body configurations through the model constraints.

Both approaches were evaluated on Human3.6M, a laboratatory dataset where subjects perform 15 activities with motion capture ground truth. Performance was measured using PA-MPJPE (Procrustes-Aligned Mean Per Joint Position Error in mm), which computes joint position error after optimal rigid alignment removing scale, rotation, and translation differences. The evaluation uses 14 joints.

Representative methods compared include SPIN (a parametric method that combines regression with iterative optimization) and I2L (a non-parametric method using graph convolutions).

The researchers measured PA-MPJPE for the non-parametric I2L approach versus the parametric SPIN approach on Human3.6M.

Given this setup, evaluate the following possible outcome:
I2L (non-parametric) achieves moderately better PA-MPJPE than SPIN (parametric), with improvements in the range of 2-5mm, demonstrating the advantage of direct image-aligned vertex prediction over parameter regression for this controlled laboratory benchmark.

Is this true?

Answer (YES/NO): NO